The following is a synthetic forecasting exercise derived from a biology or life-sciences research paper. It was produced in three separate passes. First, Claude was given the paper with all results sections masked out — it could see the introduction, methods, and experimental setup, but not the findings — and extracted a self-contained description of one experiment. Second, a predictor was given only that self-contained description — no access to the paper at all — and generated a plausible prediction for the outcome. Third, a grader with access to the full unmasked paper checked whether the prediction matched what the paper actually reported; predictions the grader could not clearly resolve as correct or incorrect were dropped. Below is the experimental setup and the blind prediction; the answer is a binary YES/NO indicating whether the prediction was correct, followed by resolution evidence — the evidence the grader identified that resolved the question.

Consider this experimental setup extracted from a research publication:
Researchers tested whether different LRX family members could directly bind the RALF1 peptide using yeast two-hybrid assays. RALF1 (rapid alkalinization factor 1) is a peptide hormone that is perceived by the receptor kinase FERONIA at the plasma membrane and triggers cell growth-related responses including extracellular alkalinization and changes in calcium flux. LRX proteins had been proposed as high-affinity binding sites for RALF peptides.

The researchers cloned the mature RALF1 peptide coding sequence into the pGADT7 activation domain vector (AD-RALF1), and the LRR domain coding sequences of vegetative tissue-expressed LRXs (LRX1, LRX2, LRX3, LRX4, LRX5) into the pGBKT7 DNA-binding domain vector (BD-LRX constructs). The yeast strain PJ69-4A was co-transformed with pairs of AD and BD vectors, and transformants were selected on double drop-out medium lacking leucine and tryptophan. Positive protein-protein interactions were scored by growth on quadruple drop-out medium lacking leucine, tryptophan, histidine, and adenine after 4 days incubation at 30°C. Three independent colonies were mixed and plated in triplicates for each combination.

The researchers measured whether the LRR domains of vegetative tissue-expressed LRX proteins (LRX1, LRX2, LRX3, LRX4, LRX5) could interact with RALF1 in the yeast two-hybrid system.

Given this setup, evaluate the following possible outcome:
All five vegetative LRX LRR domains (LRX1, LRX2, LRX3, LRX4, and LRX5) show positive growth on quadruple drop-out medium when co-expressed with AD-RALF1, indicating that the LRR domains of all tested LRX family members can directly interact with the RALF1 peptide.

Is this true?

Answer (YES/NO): NO